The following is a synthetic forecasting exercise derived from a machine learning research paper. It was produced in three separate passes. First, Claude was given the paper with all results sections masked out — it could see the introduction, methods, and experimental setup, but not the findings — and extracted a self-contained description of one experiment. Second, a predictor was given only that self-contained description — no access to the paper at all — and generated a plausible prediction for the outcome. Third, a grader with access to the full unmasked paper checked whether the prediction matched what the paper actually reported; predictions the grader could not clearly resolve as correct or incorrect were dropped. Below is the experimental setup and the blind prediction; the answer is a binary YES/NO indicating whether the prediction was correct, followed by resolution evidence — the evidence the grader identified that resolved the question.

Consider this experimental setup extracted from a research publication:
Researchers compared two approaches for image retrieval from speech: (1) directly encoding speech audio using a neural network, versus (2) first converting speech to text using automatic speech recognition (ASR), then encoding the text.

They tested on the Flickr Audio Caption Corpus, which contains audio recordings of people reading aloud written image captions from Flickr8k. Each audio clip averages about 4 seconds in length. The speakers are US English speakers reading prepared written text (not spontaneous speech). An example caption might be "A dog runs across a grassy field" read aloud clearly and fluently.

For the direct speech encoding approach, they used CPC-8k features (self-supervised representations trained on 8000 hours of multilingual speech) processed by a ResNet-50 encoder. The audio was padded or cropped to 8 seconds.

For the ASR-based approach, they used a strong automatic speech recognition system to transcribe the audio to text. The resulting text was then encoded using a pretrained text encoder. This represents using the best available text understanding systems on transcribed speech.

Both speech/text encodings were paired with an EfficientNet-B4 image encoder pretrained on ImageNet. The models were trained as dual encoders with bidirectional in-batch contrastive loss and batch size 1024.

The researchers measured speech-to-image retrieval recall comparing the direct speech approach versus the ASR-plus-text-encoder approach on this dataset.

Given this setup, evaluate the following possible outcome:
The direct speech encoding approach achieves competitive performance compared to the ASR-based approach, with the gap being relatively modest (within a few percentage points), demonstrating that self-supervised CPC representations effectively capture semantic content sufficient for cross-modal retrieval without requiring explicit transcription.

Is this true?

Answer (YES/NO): NO